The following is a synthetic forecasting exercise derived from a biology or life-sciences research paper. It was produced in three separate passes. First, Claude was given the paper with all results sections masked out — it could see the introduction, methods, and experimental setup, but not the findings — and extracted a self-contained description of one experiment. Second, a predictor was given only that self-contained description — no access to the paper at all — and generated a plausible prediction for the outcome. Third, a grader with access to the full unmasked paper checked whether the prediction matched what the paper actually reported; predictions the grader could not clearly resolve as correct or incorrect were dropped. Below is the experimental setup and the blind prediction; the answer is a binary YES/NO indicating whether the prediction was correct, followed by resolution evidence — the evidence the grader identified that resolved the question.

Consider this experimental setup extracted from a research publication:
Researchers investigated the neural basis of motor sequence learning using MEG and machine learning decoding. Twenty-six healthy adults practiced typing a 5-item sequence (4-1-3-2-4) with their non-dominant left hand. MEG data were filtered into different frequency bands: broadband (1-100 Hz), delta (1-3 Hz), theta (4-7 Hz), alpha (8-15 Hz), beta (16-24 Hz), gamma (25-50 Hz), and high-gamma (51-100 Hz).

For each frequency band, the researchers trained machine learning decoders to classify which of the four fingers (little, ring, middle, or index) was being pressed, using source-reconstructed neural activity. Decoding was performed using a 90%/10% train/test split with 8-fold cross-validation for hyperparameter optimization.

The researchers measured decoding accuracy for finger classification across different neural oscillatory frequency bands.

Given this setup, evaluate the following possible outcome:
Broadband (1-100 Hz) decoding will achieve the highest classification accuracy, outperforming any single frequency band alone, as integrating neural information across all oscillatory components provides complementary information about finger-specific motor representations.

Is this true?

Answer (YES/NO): YES